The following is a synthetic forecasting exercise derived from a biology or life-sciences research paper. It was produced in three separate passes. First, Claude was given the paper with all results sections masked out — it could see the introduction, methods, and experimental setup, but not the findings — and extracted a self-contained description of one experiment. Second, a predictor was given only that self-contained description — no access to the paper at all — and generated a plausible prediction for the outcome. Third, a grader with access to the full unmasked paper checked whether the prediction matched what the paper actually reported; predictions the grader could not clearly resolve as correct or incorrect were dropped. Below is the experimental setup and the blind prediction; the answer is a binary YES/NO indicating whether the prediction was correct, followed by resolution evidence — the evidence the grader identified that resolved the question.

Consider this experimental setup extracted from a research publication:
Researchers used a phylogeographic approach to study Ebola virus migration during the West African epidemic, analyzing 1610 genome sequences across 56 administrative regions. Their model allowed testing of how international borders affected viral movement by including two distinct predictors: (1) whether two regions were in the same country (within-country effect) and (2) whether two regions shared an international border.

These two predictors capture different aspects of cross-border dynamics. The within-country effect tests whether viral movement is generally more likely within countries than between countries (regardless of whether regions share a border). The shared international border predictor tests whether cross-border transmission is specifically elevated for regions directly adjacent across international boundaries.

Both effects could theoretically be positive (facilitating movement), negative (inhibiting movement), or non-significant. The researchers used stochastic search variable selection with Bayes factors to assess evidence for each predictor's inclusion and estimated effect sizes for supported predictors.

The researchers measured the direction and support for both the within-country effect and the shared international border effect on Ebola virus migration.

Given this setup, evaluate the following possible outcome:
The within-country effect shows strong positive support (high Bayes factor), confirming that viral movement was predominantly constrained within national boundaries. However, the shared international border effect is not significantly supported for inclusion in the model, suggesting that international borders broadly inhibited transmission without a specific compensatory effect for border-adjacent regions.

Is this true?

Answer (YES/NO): NO